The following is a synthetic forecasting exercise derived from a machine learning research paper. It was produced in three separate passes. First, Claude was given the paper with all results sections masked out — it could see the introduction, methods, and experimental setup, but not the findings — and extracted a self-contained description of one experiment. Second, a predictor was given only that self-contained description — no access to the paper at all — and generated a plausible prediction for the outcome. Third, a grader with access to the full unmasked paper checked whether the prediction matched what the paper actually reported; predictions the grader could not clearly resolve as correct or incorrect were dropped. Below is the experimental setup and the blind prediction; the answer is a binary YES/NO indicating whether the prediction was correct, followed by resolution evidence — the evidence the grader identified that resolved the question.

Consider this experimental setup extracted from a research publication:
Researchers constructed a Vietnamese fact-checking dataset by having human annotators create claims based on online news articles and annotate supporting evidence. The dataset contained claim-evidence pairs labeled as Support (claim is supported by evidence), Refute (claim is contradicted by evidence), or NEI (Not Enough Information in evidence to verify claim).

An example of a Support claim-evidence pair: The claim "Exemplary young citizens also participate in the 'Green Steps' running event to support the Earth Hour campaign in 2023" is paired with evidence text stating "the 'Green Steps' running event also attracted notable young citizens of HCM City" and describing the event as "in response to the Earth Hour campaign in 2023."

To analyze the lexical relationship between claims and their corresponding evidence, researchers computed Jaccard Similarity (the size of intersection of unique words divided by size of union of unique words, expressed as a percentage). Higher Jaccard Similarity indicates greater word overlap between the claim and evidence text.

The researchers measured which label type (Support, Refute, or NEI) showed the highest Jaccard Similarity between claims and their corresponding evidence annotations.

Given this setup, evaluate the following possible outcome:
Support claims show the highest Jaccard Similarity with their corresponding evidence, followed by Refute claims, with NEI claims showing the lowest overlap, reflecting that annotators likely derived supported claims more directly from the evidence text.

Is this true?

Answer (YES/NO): NO